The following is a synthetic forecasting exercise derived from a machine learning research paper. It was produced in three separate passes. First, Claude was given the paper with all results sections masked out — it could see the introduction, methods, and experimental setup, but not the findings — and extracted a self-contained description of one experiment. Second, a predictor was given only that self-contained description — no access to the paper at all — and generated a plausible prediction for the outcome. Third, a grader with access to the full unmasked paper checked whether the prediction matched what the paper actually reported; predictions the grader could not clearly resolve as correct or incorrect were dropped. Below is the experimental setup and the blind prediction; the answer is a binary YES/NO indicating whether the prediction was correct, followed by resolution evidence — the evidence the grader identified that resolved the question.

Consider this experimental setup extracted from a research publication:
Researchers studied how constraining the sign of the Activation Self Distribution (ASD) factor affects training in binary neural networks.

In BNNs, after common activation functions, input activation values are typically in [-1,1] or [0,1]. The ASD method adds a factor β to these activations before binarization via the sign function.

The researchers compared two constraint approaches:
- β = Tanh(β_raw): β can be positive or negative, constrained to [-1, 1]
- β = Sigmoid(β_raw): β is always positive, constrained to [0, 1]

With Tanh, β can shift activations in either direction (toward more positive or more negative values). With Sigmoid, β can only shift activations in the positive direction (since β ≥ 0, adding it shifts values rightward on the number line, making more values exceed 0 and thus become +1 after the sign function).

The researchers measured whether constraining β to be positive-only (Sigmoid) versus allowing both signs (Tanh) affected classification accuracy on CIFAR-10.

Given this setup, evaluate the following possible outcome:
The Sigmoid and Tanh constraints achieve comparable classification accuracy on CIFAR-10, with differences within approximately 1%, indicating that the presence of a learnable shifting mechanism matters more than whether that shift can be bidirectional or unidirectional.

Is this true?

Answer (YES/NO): YES